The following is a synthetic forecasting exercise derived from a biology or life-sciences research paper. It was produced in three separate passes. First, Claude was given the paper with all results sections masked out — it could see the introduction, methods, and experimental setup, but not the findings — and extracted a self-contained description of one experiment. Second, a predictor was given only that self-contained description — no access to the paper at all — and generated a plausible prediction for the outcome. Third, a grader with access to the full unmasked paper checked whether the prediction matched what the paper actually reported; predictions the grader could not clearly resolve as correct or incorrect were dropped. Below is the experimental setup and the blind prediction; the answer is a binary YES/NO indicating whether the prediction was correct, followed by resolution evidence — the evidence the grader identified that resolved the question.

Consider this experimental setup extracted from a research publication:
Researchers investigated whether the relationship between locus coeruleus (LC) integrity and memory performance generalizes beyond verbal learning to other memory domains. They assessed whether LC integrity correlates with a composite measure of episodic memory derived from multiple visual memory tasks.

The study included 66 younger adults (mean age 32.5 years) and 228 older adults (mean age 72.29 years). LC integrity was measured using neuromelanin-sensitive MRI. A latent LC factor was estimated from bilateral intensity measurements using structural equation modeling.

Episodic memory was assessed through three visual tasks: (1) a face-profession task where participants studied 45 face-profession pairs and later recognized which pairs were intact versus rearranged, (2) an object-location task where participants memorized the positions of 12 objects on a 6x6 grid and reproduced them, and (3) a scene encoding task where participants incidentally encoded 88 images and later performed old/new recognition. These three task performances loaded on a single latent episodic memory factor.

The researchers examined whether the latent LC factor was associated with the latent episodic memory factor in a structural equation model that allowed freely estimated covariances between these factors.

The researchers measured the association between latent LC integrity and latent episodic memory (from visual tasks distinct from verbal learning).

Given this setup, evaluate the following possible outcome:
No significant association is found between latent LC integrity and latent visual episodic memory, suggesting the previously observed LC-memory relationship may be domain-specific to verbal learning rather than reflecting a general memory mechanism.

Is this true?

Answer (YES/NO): NO